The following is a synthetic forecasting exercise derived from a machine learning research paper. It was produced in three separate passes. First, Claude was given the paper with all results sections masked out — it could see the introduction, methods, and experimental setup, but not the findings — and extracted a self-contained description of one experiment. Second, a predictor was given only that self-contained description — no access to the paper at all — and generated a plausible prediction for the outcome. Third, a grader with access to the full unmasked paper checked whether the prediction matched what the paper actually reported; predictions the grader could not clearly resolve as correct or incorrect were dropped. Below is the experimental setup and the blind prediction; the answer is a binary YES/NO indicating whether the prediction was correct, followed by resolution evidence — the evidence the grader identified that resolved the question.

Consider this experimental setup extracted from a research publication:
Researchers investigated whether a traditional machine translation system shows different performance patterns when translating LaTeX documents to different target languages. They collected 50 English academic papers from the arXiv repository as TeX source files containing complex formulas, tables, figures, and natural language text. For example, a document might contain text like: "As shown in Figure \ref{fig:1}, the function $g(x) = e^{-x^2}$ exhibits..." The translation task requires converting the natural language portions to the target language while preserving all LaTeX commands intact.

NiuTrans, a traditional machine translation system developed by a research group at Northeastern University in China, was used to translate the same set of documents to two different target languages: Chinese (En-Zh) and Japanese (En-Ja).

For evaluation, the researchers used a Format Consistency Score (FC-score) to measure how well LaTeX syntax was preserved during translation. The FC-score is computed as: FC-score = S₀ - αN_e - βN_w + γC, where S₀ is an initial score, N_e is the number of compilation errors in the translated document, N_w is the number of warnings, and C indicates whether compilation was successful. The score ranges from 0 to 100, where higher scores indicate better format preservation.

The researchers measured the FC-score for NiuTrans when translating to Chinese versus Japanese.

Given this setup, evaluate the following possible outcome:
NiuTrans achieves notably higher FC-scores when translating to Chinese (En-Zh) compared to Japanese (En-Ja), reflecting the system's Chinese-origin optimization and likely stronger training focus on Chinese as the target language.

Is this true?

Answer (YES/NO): YES